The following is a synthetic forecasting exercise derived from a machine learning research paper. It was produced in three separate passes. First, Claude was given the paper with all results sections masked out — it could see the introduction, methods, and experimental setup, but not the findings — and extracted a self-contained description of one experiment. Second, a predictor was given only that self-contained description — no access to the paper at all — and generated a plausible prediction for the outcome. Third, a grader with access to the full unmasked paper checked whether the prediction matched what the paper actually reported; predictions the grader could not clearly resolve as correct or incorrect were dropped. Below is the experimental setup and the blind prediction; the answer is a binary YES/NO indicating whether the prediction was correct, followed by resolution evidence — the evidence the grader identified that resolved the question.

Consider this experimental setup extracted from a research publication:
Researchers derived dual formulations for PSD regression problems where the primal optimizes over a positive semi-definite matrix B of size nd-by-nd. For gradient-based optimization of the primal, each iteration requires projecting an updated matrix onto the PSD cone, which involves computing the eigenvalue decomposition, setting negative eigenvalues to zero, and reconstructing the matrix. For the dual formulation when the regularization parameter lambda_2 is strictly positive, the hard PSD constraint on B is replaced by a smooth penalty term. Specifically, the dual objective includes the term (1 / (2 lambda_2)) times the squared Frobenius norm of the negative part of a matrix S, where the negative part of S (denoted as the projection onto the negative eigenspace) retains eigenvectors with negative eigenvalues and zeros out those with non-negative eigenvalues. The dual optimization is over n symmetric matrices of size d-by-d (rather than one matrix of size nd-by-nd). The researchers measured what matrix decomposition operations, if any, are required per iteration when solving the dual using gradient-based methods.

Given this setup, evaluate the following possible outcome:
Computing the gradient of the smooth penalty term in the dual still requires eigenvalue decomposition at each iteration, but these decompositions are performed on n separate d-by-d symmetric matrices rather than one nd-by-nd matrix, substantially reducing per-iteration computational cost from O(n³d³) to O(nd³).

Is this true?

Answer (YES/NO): NO